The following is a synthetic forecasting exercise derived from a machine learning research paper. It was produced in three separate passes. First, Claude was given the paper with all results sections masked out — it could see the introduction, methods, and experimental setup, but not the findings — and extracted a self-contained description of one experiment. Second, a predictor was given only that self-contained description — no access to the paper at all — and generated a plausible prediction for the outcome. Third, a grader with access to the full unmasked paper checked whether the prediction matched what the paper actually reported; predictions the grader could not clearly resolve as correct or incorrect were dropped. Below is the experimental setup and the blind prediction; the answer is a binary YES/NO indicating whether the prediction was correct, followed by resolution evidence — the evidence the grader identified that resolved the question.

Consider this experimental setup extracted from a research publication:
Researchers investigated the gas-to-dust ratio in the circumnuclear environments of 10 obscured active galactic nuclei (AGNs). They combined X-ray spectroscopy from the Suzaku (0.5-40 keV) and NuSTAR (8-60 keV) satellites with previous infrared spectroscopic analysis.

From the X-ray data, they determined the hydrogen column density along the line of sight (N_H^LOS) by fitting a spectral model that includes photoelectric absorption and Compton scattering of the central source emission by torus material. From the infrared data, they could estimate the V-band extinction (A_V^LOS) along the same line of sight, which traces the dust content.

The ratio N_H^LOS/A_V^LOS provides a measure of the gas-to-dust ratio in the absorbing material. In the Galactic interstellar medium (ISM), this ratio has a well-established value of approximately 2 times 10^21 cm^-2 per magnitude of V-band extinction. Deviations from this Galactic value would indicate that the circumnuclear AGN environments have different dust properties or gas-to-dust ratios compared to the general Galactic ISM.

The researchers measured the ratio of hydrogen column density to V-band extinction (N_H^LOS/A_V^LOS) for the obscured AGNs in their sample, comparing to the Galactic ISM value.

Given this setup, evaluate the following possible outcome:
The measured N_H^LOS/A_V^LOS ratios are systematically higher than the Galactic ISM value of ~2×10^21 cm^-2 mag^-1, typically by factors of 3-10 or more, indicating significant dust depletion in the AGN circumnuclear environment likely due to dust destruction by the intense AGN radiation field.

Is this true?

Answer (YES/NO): NO